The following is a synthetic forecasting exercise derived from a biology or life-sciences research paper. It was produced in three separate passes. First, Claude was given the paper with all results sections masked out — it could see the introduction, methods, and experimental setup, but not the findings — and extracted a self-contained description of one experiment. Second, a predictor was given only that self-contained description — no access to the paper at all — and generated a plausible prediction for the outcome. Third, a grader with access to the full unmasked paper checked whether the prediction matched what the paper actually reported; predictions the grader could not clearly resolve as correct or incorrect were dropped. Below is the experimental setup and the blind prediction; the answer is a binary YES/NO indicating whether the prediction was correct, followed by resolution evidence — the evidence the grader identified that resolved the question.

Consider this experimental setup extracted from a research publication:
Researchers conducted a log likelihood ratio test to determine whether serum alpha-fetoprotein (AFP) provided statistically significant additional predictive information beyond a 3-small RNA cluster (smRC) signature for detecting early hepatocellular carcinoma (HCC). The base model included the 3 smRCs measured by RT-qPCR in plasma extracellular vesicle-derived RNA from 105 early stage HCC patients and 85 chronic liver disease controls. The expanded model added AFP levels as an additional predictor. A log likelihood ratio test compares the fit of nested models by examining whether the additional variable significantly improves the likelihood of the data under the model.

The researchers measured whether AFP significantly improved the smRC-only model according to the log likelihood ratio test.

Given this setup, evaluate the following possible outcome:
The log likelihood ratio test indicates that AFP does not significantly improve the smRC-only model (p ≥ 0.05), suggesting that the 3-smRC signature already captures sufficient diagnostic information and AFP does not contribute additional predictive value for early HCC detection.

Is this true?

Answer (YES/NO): NO